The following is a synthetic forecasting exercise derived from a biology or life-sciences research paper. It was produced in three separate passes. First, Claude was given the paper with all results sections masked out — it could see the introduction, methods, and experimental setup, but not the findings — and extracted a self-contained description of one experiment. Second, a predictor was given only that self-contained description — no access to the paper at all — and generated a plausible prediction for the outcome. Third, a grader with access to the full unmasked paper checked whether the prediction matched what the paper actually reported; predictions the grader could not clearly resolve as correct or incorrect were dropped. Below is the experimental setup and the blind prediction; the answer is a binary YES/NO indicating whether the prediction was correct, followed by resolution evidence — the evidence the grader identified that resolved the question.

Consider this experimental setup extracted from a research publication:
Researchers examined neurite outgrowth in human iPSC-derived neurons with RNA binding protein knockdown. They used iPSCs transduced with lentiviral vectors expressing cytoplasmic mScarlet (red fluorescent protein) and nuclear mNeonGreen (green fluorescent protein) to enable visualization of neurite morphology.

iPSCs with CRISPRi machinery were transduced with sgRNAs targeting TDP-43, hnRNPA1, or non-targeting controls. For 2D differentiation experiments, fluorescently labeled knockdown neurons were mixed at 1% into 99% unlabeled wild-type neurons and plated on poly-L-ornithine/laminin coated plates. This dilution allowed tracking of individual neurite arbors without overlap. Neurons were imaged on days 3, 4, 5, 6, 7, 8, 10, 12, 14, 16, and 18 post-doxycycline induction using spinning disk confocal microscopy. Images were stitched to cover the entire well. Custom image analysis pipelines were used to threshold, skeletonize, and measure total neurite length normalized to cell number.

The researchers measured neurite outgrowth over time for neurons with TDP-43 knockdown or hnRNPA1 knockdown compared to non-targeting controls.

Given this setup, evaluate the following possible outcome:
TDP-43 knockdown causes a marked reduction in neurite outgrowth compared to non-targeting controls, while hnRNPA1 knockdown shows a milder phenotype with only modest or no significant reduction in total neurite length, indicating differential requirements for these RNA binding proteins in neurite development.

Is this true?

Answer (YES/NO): NO